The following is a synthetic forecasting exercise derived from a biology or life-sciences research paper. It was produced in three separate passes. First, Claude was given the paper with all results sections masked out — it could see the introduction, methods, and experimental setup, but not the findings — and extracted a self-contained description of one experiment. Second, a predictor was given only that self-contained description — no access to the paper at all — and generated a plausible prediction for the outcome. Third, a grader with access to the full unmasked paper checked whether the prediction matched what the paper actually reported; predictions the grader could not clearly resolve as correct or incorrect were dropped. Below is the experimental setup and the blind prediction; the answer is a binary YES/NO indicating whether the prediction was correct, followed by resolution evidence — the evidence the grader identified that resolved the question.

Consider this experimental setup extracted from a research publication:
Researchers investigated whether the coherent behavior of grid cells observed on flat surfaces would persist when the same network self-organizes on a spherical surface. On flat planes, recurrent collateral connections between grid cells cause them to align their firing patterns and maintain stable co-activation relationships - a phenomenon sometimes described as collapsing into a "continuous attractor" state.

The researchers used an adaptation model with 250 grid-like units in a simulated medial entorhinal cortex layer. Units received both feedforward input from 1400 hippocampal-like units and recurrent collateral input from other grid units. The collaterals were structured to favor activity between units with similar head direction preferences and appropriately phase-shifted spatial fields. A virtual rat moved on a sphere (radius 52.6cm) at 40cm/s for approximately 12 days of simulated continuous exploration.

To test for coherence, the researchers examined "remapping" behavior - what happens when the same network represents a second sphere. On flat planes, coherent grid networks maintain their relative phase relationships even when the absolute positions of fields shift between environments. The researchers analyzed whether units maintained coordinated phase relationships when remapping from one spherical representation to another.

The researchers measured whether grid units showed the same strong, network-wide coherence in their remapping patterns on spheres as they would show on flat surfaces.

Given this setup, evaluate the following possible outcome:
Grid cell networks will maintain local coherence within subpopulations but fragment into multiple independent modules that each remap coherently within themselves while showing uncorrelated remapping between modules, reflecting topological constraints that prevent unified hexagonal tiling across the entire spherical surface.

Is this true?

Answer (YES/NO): NO